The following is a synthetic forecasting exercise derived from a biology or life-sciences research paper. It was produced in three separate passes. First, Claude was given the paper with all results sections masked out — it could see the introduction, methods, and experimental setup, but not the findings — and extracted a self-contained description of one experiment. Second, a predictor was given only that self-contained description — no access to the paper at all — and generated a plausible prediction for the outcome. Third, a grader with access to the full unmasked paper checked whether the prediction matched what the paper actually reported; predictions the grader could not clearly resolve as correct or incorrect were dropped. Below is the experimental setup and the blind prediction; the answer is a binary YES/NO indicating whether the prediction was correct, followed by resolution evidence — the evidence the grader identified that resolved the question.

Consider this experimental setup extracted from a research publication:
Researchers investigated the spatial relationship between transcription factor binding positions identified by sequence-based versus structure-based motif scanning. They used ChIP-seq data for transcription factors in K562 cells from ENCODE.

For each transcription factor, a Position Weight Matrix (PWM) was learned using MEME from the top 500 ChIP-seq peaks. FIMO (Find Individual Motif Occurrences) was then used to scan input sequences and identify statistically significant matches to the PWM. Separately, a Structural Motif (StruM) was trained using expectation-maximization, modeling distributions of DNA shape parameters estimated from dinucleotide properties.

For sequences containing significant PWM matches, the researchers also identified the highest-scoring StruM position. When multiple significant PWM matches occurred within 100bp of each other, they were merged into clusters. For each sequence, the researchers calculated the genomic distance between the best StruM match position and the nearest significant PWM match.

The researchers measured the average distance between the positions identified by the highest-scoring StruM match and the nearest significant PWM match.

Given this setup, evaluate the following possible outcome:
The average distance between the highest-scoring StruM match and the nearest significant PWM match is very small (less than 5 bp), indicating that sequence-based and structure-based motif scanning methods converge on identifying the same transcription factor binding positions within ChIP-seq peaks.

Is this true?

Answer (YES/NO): NO